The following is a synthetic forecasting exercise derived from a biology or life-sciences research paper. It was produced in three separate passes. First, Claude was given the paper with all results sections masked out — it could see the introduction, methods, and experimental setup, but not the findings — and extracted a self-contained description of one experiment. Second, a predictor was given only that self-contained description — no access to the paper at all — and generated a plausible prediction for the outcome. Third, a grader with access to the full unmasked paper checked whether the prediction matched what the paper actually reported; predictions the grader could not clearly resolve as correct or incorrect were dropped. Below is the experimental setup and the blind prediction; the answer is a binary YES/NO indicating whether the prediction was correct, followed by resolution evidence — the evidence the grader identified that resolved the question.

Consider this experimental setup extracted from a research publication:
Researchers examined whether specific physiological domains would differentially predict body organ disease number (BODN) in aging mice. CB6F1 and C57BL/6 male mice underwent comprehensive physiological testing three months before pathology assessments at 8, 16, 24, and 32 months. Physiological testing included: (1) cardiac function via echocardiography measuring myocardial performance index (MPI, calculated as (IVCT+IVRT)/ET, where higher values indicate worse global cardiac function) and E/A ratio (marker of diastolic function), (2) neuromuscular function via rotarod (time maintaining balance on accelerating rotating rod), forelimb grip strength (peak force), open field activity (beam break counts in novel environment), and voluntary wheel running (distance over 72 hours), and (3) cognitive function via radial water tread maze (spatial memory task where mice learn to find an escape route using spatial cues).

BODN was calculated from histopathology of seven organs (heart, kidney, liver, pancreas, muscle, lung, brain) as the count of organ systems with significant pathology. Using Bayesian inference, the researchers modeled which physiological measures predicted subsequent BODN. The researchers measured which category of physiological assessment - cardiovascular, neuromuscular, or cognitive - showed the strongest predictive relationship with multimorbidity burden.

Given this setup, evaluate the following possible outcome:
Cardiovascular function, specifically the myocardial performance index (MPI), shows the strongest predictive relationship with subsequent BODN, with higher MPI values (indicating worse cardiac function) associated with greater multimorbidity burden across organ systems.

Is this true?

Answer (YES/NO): NO